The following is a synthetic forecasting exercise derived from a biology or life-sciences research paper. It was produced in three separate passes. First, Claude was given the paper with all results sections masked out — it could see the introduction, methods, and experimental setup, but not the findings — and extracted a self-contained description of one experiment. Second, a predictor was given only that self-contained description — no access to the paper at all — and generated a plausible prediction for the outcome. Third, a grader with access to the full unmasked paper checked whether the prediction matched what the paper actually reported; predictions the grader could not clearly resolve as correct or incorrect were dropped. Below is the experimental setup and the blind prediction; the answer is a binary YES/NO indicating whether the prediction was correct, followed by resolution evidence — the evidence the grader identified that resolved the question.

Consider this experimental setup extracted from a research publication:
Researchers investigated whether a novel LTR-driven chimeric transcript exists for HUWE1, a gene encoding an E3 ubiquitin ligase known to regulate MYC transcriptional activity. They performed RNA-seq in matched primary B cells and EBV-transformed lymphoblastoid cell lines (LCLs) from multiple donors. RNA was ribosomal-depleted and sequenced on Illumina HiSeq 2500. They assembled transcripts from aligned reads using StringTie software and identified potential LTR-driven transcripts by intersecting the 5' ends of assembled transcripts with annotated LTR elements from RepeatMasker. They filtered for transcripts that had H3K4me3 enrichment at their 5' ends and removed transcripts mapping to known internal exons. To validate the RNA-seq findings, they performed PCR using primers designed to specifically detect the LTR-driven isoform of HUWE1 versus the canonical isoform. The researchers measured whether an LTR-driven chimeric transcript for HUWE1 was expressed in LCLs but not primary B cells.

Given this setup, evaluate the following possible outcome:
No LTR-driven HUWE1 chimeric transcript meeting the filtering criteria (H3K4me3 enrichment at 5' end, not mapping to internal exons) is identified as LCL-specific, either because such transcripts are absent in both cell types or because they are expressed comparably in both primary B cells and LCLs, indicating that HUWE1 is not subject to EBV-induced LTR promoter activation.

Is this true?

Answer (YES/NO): NO